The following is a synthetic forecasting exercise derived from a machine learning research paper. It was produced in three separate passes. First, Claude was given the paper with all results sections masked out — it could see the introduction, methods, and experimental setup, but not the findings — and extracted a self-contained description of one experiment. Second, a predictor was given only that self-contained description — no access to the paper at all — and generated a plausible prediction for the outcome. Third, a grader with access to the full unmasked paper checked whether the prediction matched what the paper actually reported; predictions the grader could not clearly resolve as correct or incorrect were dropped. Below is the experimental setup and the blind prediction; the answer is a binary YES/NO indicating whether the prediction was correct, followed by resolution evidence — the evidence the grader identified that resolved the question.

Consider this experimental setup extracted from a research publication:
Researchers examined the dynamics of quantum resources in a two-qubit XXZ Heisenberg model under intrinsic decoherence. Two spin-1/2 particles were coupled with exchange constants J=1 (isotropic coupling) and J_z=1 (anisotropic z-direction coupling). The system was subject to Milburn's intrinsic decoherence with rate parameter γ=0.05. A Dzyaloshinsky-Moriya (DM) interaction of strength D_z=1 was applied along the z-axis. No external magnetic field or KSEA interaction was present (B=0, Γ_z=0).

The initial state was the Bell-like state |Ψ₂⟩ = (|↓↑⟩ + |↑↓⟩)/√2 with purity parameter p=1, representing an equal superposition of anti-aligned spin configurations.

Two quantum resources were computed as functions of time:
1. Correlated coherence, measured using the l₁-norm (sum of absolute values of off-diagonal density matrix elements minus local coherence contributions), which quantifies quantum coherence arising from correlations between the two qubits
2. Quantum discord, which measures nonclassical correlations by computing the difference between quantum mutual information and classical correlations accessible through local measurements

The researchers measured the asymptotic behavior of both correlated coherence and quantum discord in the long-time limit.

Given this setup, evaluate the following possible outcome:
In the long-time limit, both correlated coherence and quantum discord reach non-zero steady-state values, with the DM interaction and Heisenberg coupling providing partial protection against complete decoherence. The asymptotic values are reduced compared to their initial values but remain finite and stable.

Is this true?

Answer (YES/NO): YES